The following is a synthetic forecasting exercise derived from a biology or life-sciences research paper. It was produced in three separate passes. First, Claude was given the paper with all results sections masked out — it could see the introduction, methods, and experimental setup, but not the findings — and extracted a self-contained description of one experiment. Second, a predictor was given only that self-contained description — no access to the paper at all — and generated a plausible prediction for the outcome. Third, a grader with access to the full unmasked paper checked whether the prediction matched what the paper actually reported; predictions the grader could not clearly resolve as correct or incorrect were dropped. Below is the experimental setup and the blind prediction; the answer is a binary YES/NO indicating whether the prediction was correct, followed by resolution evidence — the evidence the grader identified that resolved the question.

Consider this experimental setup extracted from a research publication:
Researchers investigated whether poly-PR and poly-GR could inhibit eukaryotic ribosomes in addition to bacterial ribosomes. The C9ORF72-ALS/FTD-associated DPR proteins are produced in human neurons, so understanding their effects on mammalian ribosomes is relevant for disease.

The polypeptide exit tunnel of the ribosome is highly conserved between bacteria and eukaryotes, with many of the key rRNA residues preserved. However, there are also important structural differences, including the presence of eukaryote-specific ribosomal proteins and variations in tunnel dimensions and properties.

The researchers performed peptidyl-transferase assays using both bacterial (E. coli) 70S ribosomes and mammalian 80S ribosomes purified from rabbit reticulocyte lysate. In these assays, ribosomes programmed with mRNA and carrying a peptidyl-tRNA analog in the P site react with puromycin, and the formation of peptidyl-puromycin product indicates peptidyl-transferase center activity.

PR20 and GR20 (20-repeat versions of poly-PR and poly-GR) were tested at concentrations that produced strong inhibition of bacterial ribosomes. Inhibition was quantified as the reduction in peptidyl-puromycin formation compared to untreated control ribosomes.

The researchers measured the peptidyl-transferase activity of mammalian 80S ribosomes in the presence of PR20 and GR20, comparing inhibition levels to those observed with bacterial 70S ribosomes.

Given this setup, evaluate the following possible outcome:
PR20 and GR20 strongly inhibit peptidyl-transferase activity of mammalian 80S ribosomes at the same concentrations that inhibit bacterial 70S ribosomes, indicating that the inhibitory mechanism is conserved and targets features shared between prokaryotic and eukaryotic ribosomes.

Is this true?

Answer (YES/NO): NO